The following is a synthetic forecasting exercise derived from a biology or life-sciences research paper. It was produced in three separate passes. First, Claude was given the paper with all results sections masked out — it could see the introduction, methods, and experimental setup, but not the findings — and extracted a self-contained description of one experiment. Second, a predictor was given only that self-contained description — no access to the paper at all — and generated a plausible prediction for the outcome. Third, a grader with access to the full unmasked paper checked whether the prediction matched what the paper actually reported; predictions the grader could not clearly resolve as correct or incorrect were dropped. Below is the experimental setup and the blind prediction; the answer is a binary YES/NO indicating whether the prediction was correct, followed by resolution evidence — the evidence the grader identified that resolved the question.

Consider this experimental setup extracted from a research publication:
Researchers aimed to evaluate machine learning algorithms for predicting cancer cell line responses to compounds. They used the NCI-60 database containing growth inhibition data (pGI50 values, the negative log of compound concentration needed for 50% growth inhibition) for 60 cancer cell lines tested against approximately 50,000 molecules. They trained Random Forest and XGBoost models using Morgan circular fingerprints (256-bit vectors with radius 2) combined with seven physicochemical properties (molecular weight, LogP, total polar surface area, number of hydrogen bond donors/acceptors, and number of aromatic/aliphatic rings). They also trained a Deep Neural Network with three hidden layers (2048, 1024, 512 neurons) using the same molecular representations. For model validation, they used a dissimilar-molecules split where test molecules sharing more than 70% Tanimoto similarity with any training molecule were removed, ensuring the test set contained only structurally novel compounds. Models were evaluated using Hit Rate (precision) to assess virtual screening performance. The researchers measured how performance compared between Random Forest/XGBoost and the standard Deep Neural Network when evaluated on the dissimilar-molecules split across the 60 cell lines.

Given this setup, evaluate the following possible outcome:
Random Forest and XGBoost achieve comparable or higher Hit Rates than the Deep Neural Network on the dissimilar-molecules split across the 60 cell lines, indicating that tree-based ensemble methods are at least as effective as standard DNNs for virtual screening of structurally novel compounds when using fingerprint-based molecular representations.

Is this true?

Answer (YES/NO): NO